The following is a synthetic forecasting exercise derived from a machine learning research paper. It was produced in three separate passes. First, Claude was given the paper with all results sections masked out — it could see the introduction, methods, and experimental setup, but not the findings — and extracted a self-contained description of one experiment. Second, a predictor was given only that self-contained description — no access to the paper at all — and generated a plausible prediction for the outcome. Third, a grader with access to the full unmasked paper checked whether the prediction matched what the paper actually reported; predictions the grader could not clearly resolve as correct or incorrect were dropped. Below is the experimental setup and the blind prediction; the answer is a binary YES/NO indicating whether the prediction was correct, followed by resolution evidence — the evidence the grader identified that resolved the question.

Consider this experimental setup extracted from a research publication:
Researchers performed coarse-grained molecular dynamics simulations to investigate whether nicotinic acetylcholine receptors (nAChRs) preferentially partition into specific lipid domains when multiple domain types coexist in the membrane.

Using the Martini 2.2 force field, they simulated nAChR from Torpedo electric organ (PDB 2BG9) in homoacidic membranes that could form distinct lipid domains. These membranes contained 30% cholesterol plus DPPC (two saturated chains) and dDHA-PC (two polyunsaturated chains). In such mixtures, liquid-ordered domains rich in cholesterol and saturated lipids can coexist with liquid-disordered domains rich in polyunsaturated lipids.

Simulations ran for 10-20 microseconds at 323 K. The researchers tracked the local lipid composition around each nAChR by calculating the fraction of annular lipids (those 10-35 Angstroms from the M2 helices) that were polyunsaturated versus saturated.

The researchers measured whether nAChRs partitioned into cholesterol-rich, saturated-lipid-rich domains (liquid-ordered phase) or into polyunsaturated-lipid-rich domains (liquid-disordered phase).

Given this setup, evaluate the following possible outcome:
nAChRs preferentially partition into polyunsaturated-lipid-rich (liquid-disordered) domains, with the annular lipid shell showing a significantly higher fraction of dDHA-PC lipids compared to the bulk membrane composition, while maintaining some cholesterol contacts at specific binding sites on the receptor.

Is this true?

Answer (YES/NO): YES